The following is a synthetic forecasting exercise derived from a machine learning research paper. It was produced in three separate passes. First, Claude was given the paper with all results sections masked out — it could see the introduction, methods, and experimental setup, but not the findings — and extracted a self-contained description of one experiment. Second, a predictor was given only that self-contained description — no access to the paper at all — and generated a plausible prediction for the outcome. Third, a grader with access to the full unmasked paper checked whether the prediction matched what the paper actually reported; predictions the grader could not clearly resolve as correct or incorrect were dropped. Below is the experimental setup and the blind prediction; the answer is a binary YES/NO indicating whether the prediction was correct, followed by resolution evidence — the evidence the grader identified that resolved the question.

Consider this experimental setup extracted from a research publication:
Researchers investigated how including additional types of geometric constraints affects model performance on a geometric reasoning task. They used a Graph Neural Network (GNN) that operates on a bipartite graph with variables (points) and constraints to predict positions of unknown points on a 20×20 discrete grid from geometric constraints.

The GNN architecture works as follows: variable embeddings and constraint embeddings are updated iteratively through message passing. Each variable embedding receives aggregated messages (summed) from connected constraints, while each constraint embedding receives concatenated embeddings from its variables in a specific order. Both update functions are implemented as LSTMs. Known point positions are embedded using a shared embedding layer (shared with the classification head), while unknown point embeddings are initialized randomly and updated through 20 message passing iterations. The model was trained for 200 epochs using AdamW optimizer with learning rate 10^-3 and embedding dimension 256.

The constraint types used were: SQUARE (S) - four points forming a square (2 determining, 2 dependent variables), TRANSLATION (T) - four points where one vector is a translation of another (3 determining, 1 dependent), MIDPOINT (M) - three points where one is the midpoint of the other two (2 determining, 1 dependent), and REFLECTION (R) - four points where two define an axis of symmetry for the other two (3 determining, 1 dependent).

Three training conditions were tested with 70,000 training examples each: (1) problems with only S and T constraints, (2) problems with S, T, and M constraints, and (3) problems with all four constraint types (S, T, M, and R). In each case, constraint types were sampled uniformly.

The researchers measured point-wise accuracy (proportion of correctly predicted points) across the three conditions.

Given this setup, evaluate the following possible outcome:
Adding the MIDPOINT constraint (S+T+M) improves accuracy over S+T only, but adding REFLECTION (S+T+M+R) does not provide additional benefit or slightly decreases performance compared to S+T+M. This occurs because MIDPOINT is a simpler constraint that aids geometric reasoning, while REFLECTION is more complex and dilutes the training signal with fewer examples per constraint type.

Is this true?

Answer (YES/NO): NO